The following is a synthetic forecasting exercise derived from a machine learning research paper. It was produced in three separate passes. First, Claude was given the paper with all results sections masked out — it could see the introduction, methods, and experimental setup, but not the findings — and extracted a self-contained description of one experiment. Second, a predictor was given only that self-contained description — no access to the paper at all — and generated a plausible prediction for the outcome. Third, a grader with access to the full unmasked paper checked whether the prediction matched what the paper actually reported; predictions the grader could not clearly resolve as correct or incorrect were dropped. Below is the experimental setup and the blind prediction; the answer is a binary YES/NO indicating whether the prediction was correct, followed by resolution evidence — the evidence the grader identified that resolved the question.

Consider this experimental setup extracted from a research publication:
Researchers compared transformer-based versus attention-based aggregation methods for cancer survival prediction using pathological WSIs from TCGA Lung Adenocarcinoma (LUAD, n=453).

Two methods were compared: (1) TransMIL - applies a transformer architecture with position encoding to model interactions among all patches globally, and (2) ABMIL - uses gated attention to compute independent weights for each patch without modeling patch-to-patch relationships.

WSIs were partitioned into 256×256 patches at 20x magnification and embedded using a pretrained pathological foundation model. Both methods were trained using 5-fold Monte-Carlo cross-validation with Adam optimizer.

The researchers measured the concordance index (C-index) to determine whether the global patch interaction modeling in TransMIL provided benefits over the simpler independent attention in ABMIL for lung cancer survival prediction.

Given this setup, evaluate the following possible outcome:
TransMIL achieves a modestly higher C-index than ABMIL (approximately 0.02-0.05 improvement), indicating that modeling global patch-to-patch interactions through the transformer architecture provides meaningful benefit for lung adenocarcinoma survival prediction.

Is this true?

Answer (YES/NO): NO